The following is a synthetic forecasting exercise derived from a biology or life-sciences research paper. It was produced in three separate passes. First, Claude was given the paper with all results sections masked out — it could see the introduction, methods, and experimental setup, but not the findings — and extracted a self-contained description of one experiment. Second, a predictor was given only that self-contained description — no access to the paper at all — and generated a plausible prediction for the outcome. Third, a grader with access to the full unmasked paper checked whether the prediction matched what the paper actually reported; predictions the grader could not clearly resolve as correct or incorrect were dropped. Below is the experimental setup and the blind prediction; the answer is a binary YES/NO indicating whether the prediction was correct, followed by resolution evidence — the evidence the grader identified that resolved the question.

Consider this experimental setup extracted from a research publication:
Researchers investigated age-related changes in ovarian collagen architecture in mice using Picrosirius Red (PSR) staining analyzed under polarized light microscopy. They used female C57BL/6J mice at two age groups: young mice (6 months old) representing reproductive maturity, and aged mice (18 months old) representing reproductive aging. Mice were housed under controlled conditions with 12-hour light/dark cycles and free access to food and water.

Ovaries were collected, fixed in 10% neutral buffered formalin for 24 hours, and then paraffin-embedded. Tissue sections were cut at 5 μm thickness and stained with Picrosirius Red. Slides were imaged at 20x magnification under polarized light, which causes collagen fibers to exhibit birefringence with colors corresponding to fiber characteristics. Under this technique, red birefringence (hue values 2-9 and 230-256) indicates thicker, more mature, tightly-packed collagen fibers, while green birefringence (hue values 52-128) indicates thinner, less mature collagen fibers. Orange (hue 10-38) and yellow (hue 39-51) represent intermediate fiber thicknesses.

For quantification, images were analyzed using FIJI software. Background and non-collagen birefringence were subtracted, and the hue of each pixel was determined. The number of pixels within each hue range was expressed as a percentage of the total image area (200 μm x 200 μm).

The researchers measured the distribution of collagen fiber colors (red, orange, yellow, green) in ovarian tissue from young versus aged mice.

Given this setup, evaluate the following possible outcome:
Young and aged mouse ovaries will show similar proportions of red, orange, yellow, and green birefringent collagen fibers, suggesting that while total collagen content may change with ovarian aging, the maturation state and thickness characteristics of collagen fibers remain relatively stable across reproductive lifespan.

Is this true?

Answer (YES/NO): NO